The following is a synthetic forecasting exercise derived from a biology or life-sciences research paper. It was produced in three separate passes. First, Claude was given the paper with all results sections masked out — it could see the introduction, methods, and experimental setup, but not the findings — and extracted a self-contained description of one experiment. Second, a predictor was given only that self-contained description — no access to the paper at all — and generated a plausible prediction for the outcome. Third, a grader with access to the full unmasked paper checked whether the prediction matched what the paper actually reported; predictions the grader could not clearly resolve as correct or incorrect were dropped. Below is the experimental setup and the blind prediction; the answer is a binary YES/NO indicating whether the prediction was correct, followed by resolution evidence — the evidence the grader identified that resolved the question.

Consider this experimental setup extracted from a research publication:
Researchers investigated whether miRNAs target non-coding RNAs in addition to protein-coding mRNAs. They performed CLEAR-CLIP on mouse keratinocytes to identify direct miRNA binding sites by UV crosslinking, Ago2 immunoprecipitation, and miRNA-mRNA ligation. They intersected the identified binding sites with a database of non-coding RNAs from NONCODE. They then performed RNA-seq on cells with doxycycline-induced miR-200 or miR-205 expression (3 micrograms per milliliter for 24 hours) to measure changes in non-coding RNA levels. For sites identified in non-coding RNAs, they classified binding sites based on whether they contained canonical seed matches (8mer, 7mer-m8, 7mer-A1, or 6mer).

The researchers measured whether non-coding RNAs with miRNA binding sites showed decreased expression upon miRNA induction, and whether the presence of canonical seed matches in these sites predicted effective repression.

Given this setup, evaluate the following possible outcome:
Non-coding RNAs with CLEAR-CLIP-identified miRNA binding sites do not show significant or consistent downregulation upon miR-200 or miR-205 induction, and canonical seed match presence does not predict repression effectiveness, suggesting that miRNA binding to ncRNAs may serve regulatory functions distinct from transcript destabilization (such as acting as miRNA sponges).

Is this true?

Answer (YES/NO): NO